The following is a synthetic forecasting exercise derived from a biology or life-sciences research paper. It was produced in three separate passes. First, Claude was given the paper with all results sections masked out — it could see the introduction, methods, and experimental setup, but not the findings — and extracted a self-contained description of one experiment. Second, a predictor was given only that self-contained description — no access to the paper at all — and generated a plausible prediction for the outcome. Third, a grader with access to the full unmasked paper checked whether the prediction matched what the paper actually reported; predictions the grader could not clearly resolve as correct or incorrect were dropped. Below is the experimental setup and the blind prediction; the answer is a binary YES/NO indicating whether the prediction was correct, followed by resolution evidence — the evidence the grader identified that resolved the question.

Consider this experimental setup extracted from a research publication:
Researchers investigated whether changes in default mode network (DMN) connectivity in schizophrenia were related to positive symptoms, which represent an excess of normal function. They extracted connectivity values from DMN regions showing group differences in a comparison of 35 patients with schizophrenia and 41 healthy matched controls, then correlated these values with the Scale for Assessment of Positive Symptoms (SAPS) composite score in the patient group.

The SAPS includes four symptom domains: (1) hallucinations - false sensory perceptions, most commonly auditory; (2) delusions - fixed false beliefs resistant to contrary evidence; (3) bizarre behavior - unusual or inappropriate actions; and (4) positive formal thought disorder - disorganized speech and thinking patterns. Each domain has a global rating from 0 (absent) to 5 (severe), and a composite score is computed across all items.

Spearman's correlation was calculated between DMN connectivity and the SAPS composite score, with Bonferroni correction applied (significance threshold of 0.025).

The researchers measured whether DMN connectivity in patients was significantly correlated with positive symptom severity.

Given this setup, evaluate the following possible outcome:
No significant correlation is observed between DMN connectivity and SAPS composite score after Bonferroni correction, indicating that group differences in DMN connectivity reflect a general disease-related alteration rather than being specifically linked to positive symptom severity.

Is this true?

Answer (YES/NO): YES